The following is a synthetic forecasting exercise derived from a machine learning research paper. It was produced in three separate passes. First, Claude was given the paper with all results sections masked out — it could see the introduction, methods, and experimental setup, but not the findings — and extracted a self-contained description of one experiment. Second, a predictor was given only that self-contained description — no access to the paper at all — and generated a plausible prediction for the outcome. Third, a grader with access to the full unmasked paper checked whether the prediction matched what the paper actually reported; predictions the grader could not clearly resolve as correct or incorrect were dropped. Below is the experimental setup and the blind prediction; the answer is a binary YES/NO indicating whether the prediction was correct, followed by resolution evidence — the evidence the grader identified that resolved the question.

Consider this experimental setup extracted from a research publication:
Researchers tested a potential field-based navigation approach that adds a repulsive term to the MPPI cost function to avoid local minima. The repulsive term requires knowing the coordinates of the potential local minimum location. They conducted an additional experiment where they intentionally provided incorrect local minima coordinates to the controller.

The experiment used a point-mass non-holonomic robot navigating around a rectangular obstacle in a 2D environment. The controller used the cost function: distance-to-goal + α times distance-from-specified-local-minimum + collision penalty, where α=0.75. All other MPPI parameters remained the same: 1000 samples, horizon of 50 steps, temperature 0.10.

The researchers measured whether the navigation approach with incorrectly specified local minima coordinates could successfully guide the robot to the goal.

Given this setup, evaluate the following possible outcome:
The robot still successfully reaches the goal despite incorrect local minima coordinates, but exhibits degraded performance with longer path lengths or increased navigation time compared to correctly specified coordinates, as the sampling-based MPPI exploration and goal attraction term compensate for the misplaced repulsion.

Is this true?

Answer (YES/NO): NO